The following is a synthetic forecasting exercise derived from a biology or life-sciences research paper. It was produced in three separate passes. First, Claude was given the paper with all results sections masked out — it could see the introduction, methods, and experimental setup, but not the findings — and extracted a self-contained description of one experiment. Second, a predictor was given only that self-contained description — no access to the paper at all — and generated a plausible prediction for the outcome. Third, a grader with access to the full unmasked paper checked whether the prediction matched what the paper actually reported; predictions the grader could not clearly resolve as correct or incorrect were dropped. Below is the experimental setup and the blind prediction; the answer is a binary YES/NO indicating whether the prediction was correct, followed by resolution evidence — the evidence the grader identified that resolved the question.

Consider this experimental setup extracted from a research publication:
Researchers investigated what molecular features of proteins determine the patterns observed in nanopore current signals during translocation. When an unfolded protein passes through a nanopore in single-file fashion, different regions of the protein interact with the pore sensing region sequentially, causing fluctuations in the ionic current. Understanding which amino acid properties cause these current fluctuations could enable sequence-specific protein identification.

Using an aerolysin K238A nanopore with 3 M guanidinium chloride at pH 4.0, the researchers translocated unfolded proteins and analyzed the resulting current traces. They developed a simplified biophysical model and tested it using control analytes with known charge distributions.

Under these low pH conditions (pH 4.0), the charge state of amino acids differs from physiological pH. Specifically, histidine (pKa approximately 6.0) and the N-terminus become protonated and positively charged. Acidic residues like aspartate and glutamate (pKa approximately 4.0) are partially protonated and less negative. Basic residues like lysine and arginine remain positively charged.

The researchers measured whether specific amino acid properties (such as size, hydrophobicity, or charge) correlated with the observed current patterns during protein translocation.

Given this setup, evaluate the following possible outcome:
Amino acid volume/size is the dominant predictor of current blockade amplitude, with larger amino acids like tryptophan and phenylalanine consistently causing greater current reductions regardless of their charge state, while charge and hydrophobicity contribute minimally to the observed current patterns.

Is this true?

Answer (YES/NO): NO